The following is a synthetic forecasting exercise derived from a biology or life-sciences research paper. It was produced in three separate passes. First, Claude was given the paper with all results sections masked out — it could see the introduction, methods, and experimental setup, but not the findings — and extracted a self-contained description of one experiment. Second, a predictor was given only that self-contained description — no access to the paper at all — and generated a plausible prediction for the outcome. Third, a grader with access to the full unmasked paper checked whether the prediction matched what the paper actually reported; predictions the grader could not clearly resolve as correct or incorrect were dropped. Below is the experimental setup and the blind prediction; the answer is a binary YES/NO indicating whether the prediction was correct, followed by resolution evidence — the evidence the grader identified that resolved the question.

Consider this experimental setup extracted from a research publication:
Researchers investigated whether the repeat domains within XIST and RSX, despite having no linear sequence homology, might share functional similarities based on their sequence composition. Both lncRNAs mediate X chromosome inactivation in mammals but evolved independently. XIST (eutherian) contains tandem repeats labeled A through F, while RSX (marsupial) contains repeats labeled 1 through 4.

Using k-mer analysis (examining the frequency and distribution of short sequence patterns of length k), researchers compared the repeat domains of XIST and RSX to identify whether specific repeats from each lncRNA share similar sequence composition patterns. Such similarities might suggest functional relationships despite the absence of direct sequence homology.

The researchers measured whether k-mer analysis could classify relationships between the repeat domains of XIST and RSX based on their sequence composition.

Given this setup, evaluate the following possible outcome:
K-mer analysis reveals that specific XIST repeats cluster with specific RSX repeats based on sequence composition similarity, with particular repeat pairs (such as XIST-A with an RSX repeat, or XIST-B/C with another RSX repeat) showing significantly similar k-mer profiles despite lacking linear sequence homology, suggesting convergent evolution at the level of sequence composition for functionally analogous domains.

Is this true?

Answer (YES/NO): YES